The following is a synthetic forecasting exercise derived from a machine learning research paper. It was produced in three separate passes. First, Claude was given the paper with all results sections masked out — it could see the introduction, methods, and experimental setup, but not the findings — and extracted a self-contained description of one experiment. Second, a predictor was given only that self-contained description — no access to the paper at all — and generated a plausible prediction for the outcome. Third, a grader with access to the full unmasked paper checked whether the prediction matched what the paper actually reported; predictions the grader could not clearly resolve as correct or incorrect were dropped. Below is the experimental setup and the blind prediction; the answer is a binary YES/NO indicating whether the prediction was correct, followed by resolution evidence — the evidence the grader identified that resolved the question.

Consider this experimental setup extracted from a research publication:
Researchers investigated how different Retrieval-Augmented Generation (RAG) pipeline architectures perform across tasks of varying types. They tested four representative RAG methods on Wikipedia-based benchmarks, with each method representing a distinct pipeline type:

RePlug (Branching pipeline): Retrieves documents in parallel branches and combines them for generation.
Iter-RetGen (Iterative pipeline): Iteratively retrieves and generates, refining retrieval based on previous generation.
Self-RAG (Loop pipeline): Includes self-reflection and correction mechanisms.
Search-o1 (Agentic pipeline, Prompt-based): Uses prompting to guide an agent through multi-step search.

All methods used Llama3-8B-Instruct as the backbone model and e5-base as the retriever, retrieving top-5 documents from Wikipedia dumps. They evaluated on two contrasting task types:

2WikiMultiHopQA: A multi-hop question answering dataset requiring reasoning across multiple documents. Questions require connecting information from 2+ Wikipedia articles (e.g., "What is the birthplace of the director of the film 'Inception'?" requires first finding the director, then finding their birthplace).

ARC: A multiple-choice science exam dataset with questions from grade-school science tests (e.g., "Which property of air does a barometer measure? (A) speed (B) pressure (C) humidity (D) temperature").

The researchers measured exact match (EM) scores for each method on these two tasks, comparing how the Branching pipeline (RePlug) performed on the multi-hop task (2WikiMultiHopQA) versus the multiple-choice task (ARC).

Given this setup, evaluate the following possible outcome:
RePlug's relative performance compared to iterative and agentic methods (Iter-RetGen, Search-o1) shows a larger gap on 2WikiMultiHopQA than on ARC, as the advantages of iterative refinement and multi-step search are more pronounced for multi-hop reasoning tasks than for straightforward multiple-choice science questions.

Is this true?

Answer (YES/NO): NO